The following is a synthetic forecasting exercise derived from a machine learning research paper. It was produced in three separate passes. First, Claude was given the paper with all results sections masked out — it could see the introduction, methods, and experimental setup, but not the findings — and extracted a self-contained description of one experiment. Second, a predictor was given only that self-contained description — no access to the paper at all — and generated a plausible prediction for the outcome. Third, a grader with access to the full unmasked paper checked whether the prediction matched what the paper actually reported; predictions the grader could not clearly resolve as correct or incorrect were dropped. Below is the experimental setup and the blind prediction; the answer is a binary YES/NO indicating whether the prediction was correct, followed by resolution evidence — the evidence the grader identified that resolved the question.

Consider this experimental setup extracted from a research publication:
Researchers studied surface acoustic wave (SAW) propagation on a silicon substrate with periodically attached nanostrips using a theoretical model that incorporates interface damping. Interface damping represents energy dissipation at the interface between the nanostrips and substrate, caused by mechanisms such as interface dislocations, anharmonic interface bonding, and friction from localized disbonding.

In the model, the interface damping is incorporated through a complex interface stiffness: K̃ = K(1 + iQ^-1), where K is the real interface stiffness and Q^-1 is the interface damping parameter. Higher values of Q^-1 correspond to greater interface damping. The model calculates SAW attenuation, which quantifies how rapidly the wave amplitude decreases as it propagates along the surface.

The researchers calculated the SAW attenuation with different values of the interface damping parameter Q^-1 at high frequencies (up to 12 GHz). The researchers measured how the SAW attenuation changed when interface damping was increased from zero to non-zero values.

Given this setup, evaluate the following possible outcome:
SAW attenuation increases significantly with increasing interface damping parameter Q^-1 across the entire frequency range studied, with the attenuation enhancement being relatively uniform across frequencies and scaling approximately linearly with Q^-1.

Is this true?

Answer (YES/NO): NO